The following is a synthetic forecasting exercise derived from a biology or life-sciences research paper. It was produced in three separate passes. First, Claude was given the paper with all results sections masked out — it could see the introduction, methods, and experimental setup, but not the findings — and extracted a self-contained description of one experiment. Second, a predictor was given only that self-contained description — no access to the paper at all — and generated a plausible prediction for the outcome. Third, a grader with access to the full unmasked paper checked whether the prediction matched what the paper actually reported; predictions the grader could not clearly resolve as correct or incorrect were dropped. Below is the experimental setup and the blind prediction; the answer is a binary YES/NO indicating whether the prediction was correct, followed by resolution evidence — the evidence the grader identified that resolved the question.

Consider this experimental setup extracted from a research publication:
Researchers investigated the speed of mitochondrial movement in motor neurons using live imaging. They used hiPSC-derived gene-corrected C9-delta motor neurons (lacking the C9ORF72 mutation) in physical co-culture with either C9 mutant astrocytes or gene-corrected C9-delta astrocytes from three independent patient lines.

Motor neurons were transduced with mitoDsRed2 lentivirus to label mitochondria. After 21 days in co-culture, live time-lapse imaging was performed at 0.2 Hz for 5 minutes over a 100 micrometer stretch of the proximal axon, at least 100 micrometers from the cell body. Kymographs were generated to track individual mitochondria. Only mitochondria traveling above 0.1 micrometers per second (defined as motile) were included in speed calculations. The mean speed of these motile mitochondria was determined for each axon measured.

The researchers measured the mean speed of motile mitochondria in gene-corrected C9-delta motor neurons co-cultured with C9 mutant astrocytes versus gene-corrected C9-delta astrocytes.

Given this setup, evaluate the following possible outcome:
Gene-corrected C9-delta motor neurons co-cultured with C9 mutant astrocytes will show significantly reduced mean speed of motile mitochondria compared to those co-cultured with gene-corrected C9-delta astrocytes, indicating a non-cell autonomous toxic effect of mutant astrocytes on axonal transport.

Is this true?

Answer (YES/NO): YES